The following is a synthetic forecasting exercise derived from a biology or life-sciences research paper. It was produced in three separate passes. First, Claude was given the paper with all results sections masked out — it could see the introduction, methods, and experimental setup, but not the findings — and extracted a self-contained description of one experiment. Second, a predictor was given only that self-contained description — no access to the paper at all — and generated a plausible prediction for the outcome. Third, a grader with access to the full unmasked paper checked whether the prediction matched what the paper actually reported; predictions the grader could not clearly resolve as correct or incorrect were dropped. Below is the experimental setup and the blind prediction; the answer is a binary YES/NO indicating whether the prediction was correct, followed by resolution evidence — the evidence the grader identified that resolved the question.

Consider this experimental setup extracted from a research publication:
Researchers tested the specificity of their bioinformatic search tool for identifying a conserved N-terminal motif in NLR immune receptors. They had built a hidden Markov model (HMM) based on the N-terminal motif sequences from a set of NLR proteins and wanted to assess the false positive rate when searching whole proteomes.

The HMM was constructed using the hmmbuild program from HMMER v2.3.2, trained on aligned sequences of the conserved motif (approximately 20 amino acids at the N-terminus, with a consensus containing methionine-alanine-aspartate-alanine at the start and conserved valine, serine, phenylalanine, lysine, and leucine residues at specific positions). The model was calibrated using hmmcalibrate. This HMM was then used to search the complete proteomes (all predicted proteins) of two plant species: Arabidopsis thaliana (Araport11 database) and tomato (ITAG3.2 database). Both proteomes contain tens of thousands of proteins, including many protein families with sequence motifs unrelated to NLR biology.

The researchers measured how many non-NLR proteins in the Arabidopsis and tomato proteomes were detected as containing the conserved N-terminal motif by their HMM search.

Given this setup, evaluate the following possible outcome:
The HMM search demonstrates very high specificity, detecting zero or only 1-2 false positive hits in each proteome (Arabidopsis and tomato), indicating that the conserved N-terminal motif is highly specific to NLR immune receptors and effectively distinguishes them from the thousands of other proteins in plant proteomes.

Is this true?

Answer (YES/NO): YES